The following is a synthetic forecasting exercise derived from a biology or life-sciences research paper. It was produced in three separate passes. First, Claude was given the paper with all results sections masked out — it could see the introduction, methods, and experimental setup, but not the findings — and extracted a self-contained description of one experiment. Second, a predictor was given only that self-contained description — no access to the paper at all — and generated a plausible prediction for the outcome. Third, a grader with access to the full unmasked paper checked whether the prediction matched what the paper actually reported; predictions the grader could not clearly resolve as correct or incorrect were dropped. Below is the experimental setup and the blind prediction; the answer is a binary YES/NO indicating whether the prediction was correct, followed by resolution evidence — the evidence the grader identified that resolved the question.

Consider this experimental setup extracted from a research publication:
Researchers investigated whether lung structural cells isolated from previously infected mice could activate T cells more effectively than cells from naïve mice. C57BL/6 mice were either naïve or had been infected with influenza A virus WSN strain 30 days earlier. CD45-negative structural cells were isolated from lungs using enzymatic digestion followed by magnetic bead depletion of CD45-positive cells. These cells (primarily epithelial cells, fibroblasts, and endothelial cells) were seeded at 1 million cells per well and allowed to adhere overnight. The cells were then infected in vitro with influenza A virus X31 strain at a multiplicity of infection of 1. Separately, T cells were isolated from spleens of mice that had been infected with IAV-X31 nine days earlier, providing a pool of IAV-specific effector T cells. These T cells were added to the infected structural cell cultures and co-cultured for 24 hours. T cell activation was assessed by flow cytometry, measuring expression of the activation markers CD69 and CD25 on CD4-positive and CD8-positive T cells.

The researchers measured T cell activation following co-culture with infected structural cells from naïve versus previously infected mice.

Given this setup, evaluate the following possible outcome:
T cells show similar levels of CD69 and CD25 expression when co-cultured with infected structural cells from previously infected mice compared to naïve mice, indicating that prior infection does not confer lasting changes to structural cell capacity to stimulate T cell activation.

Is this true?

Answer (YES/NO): NO